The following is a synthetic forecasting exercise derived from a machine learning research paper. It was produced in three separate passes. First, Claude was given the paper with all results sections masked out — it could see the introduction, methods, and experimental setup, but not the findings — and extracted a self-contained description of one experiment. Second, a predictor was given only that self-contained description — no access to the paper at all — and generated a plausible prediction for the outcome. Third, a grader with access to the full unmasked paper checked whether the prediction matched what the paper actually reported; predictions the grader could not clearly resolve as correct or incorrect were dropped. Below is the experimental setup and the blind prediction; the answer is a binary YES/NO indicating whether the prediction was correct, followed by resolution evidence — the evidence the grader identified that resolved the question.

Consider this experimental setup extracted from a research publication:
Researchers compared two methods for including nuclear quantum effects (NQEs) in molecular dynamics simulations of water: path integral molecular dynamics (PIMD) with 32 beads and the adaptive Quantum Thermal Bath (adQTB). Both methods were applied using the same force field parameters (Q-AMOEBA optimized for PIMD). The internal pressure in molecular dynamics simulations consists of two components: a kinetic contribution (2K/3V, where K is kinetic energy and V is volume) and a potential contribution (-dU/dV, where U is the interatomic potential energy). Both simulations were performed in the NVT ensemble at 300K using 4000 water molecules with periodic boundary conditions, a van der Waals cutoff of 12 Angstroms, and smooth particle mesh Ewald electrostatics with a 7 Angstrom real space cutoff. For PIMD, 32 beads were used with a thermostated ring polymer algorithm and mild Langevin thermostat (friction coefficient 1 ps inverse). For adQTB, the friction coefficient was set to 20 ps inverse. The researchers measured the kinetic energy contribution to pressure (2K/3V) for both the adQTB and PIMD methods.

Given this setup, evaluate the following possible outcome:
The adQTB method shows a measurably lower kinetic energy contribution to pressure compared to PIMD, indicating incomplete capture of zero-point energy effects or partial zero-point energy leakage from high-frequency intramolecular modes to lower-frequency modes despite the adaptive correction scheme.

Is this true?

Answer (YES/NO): NO